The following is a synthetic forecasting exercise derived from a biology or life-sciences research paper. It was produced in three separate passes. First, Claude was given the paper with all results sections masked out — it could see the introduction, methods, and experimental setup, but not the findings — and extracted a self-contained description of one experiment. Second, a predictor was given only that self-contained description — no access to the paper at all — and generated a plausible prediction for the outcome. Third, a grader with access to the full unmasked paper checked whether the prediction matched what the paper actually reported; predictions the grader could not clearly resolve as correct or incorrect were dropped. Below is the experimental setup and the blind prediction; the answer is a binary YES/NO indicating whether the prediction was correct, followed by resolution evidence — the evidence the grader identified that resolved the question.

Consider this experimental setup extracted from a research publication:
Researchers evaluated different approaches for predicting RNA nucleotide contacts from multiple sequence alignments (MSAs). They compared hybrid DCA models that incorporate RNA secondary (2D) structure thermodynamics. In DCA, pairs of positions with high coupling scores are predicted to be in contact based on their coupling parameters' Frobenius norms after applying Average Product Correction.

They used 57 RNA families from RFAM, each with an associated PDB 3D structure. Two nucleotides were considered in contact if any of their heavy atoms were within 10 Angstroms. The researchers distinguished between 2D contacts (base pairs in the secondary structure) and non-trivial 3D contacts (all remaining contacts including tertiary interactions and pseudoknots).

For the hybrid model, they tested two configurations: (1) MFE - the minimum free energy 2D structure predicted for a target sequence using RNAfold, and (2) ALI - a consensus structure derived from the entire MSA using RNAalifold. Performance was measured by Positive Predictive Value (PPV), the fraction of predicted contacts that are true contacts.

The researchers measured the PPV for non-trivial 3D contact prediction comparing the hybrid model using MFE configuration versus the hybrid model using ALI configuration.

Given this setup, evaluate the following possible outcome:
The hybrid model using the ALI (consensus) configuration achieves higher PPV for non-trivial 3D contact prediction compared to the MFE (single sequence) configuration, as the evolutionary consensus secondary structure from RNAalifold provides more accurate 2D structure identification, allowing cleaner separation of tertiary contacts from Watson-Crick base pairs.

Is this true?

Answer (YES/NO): YES